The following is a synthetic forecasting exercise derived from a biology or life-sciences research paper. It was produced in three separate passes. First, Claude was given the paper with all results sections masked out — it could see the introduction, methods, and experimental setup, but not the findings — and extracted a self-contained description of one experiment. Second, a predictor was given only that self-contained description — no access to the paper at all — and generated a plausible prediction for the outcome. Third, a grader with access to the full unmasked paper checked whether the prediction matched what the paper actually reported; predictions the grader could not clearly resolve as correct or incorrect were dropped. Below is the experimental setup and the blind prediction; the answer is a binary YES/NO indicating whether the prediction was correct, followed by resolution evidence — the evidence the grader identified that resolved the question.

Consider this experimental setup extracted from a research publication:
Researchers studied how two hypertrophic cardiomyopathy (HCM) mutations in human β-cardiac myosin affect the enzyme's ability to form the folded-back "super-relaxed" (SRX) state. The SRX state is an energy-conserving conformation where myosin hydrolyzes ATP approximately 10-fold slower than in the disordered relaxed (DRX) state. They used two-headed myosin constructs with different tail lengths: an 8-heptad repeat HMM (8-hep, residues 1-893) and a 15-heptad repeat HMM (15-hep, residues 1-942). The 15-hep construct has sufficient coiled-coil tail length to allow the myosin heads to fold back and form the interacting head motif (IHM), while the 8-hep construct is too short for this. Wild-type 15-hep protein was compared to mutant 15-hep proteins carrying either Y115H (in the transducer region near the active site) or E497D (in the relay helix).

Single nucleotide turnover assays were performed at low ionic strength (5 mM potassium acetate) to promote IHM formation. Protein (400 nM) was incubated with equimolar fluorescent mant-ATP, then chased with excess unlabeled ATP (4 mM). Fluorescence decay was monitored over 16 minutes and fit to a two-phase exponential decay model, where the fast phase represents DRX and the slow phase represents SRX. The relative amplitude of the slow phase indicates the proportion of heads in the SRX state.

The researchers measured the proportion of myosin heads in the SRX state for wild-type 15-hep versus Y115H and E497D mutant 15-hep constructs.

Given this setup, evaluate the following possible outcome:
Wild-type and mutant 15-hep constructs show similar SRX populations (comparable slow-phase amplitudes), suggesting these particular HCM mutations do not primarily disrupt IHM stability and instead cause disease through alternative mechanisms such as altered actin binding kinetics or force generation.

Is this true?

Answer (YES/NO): NO